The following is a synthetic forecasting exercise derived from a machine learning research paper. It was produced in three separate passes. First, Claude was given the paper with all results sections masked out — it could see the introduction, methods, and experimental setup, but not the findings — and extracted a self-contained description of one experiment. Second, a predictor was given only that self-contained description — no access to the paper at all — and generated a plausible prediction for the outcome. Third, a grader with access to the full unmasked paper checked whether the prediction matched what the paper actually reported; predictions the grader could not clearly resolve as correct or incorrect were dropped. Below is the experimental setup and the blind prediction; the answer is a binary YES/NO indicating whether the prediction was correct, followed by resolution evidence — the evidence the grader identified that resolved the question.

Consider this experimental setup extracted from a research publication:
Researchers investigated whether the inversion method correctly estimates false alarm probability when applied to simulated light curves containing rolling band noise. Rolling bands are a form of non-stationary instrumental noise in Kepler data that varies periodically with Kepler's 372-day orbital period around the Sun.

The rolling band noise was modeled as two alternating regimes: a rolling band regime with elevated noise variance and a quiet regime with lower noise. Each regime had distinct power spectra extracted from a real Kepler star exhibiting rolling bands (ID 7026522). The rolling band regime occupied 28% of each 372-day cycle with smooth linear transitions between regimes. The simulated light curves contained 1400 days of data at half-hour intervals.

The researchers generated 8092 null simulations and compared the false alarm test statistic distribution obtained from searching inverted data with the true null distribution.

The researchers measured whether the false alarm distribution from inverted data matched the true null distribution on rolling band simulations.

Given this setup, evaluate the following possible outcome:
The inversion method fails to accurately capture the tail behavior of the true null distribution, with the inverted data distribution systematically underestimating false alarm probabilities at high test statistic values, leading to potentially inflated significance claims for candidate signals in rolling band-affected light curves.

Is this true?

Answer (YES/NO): NO